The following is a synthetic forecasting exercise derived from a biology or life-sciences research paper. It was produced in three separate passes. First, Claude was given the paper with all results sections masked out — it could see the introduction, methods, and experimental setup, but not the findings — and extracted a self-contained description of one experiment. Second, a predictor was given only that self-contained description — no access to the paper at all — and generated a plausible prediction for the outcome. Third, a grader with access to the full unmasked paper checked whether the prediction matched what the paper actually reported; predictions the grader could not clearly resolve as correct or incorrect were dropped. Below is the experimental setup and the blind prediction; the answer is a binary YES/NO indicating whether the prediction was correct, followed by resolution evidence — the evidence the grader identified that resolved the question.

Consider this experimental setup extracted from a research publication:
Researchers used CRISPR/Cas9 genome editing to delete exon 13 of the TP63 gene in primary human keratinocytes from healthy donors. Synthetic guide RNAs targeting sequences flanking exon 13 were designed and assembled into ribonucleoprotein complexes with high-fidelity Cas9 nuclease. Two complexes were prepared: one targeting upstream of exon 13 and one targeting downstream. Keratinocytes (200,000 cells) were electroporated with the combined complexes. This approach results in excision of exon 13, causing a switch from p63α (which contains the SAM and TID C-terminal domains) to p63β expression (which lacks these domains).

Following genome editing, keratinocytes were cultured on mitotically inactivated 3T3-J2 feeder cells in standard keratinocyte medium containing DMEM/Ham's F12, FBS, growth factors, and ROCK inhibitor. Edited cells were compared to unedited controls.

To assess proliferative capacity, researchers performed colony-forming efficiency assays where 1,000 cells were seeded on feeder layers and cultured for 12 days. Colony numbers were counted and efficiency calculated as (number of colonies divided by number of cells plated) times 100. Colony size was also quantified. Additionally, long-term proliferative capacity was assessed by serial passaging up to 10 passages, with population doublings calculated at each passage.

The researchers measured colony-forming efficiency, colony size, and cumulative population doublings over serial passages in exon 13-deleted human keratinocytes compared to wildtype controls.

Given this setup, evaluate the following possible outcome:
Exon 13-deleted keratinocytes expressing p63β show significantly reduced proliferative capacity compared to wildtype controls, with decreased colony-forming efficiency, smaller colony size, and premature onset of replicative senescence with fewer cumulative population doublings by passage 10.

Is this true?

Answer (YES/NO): NO